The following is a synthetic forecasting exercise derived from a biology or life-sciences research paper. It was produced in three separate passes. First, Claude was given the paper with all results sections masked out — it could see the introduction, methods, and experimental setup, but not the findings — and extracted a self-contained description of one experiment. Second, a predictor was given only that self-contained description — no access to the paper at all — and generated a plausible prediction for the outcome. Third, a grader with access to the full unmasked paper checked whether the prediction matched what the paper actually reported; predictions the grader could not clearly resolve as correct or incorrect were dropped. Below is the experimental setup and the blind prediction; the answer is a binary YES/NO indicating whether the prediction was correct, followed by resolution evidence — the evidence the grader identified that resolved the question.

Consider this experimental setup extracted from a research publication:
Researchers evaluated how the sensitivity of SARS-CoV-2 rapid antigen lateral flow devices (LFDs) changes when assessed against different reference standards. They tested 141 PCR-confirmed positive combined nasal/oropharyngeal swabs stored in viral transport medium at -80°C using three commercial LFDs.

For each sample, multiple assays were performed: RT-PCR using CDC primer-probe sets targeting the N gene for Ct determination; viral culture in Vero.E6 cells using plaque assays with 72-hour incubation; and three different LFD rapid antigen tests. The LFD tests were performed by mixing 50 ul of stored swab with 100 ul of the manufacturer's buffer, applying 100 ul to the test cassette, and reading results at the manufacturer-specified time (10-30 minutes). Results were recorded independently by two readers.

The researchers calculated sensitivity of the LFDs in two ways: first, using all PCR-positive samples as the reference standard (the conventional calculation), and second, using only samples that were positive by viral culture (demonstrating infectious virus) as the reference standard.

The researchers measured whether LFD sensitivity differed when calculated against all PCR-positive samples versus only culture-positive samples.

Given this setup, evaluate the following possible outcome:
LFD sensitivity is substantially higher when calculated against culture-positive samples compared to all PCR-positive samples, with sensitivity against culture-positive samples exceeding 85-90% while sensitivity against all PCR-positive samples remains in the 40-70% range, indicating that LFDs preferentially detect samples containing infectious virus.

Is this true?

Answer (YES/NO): NO